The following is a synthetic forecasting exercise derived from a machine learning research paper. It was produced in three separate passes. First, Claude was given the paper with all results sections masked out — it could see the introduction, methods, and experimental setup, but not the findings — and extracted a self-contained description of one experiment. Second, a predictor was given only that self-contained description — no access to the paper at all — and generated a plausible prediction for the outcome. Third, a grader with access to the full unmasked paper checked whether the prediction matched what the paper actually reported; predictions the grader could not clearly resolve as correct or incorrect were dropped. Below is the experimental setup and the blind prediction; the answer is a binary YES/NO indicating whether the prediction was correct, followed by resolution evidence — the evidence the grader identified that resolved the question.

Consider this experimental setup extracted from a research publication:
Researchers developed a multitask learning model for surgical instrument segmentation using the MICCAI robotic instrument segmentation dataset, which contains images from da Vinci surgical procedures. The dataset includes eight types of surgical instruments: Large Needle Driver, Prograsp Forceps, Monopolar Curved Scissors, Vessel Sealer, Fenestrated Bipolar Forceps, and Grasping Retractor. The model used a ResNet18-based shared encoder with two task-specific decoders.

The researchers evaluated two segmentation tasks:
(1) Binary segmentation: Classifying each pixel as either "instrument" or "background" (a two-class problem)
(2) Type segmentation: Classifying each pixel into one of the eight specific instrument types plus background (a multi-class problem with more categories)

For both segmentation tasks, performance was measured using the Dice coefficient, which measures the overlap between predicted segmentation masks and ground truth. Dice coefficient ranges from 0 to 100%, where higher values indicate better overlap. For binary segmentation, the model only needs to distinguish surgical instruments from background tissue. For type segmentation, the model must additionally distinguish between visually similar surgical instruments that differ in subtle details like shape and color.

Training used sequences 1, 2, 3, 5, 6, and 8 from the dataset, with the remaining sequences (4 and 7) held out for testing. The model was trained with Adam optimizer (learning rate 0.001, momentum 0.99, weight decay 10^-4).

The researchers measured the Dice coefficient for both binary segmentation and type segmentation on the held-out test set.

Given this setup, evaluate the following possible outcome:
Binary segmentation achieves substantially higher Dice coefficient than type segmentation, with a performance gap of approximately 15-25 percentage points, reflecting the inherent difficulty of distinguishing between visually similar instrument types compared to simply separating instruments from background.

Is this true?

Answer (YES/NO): NO